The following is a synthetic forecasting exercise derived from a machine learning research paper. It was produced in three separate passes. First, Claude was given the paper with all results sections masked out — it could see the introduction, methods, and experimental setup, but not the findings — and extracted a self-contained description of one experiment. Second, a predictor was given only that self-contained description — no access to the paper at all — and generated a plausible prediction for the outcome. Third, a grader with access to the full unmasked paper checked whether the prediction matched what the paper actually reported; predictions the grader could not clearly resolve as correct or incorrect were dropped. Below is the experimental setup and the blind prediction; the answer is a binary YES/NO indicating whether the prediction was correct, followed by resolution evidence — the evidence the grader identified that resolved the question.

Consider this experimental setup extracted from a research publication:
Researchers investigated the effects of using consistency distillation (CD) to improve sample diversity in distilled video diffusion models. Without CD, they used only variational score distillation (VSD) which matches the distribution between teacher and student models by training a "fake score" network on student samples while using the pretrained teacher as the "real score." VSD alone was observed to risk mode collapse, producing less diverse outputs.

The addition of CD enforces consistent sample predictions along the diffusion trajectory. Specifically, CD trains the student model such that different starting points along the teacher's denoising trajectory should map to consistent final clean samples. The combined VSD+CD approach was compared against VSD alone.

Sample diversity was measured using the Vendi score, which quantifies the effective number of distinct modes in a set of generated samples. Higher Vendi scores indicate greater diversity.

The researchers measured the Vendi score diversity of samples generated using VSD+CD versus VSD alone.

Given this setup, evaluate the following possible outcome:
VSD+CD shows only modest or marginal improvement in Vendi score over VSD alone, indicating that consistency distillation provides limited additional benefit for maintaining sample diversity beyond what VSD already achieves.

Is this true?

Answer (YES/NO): NO